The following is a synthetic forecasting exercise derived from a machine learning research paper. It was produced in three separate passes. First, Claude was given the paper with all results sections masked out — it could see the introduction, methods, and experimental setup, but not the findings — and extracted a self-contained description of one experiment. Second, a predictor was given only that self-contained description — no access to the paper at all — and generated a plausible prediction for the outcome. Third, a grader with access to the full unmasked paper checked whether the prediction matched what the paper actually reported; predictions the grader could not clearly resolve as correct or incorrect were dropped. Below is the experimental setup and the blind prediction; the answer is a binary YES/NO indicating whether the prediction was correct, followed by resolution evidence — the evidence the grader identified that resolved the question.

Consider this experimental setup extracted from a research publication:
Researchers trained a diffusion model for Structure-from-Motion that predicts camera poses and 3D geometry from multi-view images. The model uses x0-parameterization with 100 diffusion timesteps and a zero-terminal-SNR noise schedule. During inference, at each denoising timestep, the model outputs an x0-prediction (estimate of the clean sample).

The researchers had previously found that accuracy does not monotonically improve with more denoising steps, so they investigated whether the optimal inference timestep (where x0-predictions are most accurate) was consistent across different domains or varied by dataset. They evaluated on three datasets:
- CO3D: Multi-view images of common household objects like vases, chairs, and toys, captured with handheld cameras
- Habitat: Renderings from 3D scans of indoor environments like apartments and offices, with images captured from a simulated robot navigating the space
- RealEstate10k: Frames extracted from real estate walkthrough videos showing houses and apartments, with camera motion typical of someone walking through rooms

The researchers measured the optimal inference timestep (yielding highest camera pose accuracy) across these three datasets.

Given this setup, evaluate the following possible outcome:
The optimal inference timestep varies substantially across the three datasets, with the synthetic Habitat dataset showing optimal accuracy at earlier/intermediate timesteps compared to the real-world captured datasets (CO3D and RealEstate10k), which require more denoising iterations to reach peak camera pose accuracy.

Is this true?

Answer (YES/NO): NO